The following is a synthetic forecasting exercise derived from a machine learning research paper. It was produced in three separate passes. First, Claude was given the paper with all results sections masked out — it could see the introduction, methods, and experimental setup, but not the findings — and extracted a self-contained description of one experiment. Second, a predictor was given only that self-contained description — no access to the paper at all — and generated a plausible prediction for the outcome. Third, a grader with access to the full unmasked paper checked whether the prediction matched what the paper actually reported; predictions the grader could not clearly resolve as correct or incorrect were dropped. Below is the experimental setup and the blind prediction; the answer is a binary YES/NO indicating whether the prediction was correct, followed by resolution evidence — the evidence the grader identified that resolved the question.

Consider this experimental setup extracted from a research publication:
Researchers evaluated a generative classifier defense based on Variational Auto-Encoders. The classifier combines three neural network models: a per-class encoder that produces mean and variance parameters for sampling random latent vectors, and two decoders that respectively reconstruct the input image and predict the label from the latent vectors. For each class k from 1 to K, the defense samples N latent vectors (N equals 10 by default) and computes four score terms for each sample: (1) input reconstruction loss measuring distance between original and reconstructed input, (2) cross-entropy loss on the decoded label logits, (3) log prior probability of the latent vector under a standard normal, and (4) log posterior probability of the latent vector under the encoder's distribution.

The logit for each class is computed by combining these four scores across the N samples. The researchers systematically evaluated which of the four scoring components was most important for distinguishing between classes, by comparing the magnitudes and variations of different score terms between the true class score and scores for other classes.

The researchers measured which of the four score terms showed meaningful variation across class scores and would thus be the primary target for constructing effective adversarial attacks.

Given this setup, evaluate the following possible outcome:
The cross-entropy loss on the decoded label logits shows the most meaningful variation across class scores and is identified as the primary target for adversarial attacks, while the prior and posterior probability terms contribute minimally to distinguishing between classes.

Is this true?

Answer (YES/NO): YES